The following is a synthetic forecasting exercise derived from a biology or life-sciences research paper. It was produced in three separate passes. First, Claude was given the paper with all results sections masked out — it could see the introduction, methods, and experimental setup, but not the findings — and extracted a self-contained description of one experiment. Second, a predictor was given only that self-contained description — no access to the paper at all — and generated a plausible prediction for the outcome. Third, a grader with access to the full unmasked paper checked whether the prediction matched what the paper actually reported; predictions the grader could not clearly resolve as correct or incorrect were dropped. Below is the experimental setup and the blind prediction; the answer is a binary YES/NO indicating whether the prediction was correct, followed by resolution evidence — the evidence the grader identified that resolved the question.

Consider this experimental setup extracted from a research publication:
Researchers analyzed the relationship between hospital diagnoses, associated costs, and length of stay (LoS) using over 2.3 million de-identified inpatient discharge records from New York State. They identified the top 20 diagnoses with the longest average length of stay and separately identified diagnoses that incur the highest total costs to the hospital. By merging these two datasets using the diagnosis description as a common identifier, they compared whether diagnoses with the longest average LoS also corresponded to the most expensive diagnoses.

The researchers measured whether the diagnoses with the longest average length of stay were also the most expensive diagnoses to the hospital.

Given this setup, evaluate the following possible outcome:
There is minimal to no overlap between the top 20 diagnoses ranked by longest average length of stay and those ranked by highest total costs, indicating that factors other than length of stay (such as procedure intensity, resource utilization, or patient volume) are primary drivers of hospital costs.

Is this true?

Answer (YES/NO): NO